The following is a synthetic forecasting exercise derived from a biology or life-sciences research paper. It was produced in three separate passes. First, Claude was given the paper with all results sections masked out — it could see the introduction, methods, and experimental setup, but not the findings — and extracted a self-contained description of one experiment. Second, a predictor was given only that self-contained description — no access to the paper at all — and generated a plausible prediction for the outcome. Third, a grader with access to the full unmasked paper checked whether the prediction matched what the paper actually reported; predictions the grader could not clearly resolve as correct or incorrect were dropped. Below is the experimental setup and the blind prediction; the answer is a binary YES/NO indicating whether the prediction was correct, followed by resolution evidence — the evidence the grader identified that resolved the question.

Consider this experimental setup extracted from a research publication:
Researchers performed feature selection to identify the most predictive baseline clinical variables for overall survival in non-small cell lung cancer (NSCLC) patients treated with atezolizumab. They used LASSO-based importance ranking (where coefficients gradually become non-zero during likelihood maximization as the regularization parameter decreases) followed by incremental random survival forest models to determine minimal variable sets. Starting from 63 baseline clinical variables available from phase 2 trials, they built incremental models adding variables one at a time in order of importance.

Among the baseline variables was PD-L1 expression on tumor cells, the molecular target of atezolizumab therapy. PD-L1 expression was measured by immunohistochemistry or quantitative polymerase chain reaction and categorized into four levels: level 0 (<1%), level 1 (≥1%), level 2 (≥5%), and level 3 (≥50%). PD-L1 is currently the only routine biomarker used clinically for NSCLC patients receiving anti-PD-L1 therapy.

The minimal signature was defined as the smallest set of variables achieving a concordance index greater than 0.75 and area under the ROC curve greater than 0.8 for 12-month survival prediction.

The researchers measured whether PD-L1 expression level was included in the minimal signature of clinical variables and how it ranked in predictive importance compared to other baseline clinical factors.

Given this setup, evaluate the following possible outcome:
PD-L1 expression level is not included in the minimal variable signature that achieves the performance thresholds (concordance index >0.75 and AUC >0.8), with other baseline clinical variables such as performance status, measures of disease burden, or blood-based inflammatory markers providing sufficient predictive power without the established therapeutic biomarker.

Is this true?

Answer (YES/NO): NO